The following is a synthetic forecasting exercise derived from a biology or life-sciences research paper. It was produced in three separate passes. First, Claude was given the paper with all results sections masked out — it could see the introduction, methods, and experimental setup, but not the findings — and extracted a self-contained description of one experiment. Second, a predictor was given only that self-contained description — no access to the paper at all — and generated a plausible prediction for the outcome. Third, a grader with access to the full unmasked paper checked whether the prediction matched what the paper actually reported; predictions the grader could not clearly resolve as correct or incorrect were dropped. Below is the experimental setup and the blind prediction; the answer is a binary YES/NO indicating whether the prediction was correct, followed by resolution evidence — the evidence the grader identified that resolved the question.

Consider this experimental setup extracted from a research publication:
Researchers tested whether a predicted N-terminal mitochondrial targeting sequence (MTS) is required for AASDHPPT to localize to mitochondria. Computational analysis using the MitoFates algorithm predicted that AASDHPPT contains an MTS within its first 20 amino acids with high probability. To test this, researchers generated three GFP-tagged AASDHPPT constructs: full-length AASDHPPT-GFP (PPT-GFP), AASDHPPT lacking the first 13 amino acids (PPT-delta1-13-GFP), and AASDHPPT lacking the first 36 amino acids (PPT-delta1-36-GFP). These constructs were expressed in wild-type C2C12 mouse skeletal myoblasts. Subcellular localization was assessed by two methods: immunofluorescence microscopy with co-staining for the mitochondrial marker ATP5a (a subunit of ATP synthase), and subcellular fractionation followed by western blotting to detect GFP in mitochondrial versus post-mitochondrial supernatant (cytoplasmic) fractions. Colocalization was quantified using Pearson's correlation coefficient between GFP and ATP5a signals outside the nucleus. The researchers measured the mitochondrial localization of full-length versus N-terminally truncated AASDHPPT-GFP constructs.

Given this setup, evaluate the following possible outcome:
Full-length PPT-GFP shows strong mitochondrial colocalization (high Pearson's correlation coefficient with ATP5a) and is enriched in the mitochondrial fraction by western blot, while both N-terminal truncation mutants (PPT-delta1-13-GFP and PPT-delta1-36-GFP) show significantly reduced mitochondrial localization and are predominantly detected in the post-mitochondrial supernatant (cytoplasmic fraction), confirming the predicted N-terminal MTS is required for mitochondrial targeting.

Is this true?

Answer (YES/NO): NO